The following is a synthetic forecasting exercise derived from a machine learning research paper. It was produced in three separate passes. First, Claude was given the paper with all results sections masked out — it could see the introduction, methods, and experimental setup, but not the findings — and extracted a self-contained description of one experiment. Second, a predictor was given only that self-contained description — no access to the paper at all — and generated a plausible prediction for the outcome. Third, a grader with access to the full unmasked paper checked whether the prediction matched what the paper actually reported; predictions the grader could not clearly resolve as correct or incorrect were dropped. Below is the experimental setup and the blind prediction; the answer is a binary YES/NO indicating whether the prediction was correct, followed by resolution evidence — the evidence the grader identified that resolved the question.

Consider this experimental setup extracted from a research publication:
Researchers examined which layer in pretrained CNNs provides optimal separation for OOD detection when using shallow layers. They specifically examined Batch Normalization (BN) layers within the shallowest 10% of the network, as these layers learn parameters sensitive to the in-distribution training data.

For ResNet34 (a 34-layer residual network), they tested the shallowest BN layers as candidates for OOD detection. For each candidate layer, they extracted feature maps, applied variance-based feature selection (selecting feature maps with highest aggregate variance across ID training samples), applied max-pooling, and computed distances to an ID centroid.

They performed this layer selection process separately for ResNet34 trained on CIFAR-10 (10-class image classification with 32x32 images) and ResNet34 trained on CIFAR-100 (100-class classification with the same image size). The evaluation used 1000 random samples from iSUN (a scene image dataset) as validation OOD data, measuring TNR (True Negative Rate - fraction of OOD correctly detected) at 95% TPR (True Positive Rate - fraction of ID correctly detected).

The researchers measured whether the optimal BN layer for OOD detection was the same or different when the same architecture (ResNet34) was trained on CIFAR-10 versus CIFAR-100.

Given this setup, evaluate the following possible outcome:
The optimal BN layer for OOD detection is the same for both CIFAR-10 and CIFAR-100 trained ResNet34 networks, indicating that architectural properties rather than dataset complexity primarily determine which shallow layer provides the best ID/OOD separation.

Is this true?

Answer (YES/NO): NO